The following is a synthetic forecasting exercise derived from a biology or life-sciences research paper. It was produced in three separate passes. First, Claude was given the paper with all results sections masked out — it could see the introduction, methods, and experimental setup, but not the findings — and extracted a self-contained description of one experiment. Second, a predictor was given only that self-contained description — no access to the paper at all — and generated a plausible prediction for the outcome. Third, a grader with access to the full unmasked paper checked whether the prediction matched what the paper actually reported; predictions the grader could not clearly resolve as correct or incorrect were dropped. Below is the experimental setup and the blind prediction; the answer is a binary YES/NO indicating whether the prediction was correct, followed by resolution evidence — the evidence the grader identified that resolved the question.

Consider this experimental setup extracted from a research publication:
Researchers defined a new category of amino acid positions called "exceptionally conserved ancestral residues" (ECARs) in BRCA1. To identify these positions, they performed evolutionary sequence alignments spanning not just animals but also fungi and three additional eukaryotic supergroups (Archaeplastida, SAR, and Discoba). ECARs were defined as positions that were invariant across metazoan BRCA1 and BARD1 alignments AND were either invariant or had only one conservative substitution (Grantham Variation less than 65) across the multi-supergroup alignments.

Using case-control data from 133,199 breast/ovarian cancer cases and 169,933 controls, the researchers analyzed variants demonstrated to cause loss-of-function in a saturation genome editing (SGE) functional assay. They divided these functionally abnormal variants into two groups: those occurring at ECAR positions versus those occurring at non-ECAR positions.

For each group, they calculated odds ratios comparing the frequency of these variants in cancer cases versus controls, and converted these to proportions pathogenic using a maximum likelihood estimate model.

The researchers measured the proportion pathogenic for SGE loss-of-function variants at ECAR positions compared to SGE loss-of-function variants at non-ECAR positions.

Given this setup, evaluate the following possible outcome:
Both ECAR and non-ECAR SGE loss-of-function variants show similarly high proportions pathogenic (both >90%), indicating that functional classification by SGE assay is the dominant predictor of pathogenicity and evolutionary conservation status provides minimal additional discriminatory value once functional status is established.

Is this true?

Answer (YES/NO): NO